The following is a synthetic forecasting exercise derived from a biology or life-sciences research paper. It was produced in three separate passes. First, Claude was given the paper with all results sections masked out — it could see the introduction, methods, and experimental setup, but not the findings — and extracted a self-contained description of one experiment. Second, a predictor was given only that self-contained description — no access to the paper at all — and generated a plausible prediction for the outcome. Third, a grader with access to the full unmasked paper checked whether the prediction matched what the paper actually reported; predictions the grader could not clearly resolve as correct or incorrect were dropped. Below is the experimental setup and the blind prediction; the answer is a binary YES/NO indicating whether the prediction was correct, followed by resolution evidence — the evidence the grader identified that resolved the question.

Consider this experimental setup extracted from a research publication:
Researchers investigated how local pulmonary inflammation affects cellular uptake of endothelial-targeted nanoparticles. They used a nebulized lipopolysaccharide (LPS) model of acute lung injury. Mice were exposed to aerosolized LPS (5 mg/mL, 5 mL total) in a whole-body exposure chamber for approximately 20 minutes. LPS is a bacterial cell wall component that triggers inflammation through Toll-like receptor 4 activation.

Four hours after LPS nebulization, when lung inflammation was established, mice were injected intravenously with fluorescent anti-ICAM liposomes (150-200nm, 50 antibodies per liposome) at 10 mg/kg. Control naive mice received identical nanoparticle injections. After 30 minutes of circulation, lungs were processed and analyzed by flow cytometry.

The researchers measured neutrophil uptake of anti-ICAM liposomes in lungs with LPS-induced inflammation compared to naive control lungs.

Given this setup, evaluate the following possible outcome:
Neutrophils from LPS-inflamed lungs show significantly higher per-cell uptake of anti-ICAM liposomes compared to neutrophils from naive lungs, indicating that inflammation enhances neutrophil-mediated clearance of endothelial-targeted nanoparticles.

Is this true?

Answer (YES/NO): NO